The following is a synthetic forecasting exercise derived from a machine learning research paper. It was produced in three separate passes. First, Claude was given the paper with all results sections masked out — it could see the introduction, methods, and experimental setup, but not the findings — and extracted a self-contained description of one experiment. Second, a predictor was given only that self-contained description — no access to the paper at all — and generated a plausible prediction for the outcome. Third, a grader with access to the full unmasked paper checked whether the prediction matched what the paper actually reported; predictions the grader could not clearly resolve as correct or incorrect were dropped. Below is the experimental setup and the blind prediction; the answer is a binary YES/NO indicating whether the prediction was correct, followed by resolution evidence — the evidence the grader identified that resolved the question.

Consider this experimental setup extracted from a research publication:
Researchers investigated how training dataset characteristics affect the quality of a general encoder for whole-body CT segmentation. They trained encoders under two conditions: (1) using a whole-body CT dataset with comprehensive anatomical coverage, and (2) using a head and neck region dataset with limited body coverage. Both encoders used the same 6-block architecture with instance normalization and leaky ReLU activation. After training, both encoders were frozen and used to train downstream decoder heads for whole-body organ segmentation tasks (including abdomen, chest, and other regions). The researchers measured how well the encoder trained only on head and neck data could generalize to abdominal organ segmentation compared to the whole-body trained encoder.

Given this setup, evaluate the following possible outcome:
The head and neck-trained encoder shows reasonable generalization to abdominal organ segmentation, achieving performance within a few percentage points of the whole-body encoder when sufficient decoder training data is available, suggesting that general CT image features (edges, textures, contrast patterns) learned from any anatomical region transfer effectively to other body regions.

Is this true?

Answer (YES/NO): YES